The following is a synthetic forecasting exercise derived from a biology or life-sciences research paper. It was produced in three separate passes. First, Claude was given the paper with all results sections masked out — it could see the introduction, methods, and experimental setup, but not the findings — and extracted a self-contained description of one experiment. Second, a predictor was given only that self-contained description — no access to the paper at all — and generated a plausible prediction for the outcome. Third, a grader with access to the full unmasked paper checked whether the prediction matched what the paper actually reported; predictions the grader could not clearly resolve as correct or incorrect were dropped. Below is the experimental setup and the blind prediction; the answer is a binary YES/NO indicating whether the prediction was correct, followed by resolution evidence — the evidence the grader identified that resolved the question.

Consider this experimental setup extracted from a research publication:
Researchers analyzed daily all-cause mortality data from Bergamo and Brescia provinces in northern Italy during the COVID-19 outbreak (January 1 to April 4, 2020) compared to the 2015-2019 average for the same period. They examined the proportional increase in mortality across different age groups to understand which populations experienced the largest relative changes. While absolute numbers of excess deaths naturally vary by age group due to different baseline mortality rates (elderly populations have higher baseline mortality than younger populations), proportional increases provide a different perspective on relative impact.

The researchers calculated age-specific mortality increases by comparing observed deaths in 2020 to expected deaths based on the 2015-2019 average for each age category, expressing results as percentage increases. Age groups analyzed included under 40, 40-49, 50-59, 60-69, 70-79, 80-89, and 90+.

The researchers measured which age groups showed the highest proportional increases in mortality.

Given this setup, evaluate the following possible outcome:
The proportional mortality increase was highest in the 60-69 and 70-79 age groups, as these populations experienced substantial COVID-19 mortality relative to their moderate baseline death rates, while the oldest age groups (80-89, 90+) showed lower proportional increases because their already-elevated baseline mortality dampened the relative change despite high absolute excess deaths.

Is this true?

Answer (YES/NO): NO